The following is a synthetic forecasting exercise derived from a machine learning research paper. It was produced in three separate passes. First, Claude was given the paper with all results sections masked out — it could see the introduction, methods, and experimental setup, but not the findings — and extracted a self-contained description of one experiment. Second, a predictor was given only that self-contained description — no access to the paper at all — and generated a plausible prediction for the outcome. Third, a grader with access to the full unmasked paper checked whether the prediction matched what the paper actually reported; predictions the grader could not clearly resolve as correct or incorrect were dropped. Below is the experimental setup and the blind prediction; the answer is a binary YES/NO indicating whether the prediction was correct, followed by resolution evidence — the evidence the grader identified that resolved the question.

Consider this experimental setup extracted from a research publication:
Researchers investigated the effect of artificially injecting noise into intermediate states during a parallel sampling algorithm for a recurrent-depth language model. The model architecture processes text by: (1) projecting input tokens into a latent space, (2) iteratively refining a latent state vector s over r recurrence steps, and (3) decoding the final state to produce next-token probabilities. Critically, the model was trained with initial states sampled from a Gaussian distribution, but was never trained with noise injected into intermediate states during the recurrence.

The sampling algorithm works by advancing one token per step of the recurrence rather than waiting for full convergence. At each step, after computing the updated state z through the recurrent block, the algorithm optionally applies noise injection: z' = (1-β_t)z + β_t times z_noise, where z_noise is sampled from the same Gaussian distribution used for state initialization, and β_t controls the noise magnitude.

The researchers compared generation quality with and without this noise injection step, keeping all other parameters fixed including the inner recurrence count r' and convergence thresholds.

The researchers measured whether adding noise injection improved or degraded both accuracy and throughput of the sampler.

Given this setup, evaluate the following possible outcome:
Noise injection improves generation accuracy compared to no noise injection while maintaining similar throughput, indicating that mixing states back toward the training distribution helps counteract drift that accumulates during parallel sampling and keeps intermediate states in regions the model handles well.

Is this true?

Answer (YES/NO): NO